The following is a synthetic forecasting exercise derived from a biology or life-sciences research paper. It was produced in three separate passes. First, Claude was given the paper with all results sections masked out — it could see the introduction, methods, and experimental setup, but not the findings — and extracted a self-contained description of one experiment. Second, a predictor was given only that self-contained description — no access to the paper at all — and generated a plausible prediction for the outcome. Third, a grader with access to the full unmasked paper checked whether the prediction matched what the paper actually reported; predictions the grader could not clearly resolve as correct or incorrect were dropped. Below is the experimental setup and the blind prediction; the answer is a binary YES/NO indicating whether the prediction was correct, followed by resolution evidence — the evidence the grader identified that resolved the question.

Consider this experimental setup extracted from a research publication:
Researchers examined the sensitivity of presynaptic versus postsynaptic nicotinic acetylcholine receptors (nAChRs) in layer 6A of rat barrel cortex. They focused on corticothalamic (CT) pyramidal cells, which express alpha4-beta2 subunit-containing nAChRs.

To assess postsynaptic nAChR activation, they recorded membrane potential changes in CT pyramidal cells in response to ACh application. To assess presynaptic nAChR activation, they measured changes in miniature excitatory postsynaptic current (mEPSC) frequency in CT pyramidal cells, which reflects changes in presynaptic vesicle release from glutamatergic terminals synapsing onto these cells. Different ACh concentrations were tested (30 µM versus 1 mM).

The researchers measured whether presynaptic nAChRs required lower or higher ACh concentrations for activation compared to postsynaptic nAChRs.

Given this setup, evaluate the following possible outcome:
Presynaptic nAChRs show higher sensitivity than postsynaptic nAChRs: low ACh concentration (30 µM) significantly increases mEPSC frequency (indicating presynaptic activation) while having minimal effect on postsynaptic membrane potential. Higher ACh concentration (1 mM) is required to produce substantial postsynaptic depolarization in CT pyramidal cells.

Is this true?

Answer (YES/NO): YES